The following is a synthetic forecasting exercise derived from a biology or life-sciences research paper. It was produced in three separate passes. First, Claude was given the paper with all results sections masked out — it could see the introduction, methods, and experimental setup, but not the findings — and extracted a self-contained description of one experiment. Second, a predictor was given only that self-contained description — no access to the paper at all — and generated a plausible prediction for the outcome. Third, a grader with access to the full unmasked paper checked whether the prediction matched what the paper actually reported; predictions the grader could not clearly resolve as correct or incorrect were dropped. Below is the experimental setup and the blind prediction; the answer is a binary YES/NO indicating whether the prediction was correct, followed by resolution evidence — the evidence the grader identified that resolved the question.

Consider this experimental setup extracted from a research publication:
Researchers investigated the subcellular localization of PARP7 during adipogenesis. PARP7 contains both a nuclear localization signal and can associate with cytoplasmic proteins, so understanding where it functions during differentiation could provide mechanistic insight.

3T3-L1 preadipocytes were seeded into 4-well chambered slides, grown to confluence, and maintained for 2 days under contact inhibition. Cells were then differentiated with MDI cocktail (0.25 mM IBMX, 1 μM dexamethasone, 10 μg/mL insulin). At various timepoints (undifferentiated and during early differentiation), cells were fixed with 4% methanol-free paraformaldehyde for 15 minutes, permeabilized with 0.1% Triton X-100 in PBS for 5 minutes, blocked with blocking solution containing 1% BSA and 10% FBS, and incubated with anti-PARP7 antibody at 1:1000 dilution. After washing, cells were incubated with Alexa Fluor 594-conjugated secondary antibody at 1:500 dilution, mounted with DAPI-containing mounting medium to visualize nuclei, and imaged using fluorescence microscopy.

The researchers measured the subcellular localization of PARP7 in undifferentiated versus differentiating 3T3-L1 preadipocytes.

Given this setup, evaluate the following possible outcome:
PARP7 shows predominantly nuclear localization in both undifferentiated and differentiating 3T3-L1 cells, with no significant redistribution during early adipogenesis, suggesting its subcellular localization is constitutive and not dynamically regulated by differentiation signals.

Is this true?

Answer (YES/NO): YES